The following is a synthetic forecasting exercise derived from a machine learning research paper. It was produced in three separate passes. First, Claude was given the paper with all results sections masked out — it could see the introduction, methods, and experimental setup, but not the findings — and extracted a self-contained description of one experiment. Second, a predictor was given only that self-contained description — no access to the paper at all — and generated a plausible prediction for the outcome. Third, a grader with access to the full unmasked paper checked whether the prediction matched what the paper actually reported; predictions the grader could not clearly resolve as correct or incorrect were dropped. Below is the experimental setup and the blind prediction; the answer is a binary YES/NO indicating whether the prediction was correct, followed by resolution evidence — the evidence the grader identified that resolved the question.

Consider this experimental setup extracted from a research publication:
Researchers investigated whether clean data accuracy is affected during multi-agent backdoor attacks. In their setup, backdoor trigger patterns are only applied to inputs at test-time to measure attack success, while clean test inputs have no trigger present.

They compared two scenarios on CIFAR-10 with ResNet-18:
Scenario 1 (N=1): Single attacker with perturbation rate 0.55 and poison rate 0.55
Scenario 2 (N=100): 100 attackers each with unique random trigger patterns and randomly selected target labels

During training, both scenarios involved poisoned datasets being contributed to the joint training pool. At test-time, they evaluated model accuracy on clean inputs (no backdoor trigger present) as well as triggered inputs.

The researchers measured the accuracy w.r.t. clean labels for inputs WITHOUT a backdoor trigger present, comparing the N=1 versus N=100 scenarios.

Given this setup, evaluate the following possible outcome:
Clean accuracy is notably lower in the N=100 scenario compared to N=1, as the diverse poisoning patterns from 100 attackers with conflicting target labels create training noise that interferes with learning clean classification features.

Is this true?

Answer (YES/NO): NO